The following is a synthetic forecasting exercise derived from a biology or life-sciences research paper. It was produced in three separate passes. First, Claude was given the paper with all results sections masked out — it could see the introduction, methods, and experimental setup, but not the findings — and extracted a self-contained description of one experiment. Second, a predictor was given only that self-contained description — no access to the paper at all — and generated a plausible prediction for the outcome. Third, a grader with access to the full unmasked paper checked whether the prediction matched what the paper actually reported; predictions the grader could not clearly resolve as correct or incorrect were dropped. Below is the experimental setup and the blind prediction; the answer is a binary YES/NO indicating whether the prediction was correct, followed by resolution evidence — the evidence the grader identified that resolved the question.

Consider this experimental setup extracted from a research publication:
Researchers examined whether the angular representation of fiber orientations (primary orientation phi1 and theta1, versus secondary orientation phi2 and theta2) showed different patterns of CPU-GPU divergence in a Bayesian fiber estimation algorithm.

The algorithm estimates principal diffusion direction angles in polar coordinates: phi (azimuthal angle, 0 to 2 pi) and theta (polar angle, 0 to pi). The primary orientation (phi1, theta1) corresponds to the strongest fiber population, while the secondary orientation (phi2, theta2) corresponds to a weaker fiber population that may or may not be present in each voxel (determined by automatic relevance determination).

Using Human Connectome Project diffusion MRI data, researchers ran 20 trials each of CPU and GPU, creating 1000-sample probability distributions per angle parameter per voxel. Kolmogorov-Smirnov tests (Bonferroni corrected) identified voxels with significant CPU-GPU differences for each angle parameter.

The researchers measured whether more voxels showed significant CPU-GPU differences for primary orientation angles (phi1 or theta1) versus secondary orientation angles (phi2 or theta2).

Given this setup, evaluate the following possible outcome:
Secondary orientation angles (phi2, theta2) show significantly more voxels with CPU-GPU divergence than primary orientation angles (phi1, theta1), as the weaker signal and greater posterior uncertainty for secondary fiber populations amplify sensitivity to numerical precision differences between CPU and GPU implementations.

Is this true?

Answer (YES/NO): YES